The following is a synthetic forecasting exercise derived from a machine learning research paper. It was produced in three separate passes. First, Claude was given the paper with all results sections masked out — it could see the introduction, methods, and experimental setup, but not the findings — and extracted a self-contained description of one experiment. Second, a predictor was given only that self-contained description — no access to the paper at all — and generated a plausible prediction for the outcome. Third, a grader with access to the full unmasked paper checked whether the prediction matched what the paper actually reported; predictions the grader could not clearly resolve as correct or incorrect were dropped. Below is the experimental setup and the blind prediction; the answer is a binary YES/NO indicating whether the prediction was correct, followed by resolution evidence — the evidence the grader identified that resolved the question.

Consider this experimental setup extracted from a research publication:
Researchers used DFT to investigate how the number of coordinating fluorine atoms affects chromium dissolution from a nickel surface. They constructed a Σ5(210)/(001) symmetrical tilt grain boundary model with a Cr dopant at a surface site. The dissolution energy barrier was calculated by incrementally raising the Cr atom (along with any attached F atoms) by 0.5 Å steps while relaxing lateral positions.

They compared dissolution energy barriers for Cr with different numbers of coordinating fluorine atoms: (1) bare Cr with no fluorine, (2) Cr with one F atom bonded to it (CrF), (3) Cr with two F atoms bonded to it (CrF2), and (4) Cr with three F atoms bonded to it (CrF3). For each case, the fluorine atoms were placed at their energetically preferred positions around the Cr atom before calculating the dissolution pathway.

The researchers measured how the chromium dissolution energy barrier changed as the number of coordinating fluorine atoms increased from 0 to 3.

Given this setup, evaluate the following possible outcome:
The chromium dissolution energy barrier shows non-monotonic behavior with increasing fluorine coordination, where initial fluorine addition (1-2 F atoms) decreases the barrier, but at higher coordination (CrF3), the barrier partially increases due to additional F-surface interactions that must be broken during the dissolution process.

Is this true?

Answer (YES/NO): NO